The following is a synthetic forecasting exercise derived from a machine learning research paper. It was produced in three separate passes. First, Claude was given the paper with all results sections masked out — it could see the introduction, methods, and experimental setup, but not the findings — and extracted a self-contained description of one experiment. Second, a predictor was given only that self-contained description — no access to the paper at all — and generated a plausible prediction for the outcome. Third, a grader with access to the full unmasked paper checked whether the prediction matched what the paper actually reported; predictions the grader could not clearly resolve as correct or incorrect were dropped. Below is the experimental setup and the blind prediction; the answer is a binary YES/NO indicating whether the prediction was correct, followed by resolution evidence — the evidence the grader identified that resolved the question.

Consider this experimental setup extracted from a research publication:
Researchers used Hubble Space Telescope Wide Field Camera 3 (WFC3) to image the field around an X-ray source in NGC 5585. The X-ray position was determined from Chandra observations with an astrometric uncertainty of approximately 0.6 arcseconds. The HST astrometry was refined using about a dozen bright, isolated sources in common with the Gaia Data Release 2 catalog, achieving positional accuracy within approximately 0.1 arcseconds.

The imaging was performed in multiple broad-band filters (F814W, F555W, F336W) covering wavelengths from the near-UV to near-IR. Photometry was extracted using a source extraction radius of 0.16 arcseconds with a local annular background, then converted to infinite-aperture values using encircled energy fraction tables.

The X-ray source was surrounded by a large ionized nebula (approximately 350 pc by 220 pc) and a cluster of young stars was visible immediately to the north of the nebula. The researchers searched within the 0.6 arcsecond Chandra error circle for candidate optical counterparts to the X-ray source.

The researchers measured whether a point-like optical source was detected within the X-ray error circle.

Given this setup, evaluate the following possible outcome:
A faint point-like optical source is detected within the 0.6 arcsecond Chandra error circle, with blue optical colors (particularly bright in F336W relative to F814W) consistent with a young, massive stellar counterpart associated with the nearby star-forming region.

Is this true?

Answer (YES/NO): NO